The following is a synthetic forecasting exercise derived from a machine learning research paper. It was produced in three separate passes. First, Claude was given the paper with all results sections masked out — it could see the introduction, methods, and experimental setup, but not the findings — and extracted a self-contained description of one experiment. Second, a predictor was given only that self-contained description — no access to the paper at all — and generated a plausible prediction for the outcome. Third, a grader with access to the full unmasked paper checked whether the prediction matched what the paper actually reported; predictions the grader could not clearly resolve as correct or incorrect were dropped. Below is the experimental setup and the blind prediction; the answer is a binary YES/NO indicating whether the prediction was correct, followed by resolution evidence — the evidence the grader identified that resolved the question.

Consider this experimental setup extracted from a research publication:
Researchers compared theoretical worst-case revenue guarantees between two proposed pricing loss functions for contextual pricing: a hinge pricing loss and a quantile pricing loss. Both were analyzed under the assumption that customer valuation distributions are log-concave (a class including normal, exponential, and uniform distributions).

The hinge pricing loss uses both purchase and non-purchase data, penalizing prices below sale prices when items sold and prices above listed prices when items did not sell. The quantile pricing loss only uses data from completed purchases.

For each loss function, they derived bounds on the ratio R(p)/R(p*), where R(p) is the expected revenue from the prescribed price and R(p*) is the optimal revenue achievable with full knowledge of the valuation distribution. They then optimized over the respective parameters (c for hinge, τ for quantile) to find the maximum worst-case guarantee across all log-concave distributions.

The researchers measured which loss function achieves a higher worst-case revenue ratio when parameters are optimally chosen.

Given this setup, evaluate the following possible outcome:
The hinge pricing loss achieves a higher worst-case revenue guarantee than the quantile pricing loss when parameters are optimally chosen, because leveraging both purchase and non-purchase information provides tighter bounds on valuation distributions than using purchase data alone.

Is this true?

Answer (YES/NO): YES